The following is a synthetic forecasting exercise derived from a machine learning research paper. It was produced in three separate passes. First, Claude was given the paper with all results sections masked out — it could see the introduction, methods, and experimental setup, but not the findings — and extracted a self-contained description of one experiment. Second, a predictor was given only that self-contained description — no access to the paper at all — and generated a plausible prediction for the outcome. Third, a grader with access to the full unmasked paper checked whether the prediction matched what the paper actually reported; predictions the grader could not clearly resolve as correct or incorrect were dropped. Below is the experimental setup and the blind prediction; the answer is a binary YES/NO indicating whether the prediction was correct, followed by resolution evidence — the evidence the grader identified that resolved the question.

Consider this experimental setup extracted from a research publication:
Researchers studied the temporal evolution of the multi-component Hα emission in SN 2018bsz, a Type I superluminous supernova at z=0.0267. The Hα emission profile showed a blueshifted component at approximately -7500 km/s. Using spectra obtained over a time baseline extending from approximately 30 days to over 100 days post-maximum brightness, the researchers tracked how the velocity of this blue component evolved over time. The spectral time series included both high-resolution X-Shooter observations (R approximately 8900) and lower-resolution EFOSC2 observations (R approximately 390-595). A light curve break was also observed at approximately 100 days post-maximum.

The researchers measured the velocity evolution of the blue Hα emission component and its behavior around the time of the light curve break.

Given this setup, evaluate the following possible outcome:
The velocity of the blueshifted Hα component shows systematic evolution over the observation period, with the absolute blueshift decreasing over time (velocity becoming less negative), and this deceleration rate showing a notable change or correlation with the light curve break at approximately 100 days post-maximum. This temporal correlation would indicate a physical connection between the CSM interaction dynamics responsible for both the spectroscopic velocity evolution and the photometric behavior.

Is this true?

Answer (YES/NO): YES